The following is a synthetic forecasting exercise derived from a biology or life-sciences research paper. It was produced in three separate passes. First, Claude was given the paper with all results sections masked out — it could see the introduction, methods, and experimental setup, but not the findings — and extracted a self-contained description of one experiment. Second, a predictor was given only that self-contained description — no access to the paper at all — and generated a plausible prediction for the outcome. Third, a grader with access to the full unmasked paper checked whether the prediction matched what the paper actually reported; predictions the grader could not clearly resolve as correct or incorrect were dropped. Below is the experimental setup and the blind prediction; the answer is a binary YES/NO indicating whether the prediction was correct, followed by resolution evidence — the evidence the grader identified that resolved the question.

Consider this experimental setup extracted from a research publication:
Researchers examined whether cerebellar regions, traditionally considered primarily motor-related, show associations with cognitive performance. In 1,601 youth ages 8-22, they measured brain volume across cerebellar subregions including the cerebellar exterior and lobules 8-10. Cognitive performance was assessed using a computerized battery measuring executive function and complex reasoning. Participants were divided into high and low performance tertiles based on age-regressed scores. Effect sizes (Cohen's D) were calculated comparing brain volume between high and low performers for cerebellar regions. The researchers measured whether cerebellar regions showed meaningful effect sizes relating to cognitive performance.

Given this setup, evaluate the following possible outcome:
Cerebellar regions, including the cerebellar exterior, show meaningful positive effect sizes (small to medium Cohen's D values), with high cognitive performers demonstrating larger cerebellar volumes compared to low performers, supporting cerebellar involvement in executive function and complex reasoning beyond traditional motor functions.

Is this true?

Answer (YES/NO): NO